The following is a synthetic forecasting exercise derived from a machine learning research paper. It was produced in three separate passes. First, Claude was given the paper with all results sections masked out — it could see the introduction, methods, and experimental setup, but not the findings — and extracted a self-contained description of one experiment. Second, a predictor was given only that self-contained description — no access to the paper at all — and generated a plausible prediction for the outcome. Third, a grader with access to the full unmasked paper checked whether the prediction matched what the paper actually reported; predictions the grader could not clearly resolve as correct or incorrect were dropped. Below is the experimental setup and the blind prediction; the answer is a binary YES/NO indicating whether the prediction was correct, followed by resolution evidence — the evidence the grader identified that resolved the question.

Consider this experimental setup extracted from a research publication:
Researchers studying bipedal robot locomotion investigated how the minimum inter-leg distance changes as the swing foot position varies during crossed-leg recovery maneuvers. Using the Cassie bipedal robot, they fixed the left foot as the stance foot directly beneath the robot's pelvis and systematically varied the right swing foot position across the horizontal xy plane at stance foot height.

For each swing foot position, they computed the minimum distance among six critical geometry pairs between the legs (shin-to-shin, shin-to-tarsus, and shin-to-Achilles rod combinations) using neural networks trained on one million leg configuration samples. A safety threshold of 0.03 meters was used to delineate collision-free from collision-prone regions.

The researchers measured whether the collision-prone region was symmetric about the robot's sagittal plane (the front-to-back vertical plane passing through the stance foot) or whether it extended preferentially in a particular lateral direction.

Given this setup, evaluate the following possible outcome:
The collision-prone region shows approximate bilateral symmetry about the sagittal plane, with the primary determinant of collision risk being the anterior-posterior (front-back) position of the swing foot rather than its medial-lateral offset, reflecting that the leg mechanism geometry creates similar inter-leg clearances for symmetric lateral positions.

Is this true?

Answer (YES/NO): NO